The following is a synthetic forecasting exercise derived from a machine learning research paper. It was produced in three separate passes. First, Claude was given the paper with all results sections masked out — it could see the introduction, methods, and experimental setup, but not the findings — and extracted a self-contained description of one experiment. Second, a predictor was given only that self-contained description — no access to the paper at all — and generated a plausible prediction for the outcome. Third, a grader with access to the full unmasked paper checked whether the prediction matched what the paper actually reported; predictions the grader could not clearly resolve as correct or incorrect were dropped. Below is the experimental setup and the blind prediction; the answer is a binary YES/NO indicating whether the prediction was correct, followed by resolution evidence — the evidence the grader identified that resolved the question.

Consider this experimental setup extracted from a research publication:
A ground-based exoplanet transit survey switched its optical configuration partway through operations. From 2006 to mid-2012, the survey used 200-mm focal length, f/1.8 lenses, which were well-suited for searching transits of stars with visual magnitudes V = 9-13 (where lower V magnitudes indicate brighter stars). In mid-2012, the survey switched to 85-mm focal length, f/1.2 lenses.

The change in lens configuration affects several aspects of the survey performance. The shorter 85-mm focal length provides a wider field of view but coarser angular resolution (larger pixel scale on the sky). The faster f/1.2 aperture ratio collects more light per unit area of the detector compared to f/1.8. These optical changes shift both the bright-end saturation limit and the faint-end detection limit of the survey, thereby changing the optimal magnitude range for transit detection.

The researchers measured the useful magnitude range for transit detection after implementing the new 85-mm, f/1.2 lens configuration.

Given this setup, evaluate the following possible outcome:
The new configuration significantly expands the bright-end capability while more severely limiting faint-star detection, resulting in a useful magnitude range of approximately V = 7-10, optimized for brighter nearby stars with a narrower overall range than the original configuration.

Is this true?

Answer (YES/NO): NO